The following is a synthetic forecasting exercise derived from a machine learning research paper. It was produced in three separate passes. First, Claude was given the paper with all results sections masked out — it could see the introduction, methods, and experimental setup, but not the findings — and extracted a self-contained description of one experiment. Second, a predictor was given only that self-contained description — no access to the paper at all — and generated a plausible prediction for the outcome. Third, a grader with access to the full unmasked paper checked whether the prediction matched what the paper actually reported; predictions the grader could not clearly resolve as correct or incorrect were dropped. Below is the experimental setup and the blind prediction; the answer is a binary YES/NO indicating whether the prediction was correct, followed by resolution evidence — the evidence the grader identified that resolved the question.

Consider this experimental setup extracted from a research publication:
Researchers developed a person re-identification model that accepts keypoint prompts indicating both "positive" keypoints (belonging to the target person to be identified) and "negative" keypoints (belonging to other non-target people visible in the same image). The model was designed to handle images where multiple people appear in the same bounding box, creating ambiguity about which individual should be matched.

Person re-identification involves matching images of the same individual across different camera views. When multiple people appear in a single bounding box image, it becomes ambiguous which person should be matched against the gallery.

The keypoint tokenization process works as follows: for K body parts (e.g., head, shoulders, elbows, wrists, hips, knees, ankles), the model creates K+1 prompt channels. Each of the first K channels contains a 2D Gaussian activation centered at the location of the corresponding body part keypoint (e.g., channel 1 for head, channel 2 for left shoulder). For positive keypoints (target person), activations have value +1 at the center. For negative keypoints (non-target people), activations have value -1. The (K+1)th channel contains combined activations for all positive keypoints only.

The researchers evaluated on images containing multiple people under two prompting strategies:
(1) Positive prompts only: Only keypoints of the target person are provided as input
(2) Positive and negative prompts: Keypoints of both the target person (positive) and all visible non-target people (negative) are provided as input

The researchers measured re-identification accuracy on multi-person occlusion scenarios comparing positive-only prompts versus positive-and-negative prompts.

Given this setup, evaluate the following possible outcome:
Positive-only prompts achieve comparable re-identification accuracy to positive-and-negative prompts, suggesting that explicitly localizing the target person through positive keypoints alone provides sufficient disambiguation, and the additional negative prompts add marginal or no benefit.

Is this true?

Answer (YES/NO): NO